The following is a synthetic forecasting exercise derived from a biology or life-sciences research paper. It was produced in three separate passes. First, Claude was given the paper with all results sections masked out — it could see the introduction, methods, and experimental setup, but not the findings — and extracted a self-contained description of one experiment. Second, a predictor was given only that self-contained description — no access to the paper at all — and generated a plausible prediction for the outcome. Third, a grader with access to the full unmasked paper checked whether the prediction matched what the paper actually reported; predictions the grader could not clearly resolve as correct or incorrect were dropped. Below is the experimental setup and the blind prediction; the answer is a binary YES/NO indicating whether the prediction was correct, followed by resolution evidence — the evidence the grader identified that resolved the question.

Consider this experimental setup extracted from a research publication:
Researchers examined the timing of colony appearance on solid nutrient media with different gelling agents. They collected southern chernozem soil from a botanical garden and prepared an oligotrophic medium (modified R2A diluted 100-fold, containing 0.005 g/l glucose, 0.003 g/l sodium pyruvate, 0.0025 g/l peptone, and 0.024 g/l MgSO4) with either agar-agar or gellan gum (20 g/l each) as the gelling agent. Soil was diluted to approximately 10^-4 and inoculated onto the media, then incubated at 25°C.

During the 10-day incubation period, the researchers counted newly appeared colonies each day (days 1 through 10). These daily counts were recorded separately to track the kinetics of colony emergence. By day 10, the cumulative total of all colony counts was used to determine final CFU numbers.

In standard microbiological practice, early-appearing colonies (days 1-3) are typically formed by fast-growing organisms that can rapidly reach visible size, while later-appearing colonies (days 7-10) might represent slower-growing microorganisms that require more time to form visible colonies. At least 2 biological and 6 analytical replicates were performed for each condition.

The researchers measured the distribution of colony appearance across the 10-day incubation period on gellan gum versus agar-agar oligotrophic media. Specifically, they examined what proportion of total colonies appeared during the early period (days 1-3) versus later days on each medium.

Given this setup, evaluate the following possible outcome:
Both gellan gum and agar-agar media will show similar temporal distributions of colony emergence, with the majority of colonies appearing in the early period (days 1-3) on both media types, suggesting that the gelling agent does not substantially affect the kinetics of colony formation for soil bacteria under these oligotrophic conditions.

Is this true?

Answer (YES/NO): NO